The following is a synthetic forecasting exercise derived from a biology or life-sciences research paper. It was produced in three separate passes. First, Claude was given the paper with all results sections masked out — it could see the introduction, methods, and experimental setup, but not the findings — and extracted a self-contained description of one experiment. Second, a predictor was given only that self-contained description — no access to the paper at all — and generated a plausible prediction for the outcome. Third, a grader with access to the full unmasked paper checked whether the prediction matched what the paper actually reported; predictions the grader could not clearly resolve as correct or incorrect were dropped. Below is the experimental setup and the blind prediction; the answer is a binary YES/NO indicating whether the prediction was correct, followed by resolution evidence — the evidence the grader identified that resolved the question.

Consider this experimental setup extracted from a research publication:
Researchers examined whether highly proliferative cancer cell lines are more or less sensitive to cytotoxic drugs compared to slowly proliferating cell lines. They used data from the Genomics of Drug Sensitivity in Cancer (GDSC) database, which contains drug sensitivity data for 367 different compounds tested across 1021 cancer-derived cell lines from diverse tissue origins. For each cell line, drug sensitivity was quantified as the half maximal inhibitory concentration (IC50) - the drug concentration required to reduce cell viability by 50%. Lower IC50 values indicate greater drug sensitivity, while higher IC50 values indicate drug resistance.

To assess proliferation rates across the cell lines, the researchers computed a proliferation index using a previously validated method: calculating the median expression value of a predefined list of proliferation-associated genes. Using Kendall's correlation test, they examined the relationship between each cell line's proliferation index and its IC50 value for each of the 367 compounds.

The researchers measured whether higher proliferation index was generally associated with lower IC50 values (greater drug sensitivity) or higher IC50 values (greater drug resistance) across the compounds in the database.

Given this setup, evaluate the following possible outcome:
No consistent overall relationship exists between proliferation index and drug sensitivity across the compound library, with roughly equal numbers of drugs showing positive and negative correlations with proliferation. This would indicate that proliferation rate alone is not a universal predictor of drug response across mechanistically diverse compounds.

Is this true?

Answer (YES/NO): NO